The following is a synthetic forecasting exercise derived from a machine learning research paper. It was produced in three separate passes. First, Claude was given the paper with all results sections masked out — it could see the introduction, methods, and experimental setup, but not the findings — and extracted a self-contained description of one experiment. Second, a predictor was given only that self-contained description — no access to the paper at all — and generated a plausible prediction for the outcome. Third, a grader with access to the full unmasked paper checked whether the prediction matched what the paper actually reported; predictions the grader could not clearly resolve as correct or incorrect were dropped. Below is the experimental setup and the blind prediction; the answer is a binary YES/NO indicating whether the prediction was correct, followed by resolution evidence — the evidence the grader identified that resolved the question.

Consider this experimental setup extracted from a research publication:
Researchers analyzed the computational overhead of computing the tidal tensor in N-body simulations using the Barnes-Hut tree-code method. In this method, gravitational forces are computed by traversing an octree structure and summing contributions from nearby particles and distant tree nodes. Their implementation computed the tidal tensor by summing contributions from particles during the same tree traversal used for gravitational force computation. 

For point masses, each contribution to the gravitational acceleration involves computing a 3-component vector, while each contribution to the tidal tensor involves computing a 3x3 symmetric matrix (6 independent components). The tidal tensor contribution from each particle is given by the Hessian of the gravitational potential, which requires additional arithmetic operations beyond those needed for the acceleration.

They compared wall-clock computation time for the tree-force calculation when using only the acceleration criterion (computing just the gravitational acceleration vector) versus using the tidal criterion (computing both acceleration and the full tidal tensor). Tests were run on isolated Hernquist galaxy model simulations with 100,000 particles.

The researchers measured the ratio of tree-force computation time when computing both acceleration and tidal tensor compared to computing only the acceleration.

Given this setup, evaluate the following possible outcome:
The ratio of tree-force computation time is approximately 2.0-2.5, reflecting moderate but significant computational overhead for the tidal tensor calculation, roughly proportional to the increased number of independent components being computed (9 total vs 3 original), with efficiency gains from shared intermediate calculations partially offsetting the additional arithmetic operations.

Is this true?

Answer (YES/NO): YES